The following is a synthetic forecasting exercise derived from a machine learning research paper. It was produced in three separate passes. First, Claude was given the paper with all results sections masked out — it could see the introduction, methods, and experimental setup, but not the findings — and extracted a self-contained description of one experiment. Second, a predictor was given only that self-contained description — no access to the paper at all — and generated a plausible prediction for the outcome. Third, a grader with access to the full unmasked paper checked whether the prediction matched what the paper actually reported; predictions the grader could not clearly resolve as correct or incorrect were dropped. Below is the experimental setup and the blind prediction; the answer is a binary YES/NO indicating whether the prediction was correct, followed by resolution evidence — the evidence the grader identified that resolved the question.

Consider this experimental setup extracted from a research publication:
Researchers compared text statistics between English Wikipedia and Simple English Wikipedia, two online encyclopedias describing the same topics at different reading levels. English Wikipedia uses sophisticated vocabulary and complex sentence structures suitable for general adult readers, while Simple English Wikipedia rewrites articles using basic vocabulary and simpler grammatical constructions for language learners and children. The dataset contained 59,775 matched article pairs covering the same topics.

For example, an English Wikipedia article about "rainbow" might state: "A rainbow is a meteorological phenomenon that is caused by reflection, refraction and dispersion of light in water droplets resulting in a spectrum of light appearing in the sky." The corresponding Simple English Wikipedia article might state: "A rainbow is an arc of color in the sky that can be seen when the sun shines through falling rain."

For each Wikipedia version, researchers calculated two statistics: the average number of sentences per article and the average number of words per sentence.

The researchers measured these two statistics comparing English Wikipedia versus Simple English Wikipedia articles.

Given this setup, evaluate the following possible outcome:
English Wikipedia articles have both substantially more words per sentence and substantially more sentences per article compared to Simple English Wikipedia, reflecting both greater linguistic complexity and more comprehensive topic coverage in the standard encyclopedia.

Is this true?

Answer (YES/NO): YES